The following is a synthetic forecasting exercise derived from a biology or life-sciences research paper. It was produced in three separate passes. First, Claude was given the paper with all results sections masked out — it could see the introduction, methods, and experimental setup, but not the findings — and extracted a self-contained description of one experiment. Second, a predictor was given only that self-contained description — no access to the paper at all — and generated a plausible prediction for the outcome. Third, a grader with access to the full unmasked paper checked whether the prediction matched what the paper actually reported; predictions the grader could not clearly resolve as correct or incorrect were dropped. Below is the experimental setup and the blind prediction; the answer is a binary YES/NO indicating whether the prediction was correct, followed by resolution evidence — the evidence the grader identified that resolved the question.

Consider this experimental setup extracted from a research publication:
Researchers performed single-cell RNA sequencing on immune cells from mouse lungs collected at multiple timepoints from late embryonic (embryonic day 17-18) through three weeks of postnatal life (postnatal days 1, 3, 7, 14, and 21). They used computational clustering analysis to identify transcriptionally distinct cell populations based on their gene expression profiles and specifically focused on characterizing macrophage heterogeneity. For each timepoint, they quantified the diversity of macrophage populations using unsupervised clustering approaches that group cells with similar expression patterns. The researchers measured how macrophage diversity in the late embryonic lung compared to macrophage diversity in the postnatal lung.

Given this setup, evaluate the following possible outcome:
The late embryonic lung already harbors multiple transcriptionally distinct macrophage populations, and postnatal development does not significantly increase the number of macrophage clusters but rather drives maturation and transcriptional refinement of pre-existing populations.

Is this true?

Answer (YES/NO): NO